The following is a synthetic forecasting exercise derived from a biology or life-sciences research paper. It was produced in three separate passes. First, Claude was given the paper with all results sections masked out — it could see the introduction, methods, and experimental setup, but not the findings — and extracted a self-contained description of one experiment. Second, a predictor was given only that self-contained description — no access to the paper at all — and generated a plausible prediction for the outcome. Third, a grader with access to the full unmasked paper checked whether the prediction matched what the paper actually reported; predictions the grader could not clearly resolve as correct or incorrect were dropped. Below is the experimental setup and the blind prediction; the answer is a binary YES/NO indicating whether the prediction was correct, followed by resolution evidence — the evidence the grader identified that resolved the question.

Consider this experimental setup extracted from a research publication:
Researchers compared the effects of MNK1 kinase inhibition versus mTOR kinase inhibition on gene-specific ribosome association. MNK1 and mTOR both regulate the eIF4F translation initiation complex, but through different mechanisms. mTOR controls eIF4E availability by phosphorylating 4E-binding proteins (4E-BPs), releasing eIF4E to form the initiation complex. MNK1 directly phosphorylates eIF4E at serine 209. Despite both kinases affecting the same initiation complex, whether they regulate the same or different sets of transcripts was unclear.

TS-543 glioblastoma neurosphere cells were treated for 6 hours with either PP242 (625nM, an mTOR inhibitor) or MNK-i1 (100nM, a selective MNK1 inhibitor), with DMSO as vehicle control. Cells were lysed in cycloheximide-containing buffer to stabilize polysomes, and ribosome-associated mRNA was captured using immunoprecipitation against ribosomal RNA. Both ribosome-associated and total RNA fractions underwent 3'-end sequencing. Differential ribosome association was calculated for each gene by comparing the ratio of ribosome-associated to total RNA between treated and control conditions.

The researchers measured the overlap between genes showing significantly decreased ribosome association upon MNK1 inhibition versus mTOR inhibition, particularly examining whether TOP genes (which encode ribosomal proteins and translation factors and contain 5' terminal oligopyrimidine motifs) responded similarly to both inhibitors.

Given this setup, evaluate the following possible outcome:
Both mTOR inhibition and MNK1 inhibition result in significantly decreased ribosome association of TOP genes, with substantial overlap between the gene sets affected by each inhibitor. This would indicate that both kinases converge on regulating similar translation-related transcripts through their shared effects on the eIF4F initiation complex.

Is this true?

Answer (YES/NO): NO